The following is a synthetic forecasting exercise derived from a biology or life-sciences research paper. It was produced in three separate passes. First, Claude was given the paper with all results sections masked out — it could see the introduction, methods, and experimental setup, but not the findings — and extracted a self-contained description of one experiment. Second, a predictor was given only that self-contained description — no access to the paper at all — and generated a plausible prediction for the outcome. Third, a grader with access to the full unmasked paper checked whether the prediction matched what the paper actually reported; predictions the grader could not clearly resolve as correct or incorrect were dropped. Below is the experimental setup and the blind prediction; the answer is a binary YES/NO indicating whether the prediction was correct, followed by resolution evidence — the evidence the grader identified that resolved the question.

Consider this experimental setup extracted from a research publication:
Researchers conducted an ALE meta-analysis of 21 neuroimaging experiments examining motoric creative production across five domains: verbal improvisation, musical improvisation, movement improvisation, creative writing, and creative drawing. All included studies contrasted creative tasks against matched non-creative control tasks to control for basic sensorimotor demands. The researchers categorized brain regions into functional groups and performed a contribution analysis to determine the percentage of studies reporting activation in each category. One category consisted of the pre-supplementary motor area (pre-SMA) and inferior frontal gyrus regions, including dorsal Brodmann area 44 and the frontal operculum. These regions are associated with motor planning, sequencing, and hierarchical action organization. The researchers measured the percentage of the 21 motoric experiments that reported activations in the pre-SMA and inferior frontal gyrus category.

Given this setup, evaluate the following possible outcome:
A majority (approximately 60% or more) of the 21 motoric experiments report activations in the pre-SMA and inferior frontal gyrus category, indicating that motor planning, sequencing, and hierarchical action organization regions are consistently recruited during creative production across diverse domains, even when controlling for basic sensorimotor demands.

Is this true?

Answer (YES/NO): YES